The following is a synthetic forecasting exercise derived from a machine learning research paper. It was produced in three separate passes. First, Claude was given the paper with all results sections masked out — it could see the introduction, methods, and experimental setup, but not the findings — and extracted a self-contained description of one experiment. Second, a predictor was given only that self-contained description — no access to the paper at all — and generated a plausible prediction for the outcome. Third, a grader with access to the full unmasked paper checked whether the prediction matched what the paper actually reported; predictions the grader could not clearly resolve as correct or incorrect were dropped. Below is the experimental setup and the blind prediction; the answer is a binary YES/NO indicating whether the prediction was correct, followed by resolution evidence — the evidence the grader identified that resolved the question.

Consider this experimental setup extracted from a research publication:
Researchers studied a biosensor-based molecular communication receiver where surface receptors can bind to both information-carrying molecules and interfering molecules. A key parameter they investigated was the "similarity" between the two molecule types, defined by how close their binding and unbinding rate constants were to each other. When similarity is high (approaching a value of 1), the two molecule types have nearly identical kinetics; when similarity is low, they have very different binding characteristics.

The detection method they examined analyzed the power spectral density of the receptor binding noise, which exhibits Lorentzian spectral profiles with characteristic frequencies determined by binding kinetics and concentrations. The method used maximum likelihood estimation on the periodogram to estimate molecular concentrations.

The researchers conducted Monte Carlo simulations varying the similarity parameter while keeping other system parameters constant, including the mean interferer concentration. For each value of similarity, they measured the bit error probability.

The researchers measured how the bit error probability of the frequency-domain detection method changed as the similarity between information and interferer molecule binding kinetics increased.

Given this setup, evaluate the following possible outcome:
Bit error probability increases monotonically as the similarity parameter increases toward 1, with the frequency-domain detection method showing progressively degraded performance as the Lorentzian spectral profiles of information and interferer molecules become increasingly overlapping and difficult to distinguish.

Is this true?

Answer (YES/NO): NO